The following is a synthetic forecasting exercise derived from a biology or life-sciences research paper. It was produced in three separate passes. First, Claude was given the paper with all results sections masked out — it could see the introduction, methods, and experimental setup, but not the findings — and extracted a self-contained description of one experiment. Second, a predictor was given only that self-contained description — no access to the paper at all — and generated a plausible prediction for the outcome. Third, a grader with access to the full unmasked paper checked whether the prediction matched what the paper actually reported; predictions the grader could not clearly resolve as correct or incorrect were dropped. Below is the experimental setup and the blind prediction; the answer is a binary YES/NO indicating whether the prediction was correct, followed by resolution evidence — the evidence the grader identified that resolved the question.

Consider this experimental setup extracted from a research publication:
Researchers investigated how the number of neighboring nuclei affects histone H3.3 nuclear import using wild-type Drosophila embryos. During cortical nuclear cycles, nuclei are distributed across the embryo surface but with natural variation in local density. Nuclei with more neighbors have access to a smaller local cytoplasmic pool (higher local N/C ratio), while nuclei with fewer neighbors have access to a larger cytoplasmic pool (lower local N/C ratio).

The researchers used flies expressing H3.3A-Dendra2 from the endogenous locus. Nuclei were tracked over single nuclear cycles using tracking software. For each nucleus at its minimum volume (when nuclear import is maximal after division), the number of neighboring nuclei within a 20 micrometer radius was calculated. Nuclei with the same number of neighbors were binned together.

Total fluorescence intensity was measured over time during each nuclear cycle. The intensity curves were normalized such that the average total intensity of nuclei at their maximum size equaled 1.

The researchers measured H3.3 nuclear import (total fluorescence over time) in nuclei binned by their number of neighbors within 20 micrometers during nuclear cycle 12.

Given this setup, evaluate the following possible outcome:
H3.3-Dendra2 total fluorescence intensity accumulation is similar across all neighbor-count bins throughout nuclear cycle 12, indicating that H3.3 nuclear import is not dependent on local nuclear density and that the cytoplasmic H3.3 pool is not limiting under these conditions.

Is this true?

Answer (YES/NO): NO